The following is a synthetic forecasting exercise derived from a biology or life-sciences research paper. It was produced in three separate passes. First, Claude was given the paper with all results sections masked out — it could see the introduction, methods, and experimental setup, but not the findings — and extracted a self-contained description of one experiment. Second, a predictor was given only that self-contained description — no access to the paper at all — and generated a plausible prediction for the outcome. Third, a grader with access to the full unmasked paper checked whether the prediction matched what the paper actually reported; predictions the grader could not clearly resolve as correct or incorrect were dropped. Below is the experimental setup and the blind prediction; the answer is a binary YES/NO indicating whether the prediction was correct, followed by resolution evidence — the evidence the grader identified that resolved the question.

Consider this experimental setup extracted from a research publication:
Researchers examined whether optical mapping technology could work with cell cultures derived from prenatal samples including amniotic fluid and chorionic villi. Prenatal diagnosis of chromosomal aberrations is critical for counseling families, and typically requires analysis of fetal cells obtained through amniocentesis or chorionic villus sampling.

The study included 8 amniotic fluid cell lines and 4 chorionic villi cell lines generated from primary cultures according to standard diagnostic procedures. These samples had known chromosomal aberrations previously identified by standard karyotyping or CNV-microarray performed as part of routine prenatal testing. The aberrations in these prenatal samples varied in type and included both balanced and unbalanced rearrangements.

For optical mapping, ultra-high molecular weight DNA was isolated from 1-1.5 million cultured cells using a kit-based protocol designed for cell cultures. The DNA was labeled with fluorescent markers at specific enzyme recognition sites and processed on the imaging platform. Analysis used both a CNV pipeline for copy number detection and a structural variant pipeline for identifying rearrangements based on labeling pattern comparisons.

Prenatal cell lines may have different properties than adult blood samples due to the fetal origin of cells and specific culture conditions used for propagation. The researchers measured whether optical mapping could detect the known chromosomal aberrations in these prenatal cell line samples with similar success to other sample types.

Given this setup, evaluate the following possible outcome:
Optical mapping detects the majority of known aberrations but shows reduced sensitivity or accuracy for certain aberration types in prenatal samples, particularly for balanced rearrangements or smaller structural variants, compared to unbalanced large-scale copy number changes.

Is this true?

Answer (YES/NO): NO